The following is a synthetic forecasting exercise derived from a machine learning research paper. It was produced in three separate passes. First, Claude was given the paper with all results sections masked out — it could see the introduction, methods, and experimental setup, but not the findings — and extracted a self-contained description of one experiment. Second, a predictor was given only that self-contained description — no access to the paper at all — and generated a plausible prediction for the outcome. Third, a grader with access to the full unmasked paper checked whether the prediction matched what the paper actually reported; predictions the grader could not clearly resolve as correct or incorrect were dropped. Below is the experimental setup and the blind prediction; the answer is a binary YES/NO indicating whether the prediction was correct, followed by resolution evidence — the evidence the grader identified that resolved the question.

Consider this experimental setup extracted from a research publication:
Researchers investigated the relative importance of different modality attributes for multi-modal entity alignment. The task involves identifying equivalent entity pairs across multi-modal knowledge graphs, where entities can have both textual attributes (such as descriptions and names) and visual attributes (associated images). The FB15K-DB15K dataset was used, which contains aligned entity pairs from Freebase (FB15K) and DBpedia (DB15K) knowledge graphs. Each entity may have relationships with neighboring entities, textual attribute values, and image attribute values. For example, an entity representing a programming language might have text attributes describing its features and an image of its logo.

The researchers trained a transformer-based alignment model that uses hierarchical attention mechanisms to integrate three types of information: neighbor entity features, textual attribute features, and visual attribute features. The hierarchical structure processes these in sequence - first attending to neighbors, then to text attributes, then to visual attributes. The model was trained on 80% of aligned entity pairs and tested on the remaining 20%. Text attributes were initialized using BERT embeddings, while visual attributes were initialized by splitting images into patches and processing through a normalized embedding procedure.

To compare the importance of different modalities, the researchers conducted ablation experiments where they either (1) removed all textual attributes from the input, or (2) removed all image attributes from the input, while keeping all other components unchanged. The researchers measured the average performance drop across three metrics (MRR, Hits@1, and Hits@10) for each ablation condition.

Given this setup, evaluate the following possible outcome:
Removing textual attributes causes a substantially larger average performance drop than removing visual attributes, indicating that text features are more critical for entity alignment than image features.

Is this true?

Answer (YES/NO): YES